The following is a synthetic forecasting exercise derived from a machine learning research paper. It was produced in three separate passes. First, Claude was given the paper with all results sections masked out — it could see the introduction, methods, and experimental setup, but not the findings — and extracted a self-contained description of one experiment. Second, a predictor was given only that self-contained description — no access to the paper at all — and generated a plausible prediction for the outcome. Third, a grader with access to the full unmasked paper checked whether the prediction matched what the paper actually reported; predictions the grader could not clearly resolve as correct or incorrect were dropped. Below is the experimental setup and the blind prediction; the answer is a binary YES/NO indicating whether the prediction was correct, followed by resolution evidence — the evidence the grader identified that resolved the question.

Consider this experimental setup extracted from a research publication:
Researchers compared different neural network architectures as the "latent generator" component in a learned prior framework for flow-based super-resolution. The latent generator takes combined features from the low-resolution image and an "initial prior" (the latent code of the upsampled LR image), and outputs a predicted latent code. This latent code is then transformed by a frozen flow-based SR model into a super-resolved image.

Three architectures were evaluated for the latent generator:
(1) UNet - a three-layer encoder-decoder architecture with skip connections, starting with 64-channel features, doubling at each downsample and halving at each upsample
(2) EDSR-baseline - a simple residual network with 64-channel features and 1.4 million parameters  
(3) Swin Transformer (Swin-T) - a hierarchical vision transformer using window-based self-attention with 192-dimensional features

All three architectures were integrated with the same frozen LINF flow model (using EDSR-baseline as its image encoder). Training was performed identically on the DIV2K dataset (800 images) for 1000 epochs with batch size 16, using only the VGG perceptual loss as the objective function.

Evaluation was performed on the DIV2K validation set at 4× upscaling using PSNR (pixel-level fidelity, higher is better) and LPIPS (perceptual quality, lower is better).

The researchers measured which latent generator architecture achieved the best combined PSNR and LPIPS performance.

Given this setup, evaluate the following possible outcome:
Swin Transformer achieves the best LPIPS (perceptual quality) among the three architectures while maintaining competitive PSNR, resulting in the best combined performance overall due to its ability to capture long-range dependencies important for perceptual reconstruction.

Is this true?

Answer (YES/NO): NO